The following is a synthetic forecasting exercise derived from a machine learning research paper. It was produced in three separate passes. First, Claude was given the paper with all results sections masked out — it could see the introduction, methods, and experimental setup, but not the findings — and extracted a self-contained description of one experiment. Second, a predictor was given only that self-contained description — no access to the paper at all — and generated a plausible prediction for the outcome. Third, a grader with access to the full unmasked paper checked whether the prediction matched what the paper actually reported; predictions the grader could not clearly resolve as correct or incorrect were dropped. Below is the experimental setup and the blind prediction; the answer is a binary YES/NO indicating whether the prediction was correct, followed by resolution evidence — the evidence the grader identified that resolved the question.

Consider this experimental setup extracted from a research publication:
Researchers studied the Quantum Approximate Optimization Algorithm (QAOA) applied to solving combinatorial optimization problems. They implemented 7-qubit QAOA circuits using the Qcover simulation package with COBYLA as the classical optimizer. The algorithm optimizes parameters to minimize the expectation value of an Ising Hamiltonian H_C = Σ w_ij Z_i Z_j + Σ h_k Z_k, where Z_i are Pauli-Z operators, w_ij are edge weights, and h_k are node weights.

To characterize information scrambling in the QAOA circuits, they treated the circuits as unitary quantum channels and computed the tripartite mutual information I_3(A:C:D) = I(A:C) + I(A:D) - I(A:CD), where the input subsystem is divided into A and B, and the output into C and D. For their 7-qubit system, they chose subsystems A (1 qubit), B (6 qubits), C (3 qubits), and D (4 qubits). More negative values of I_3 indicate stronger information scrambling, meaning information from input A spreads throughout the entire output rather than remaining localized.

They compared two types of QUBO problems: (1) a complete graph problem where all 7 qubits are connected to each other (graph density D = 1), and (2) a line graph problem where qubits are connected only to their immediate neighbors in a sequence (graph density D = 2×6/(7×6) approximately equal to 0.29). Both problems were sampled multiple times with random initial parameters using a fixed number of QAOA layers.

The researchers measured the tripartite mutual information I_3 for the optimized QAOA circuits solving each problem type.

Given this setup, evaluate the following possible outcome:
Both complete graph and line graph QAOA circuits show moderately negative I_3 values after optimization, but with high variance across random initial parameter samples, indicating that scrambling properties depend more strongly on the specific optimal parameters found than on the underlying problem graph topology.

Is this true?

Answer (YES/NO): NO